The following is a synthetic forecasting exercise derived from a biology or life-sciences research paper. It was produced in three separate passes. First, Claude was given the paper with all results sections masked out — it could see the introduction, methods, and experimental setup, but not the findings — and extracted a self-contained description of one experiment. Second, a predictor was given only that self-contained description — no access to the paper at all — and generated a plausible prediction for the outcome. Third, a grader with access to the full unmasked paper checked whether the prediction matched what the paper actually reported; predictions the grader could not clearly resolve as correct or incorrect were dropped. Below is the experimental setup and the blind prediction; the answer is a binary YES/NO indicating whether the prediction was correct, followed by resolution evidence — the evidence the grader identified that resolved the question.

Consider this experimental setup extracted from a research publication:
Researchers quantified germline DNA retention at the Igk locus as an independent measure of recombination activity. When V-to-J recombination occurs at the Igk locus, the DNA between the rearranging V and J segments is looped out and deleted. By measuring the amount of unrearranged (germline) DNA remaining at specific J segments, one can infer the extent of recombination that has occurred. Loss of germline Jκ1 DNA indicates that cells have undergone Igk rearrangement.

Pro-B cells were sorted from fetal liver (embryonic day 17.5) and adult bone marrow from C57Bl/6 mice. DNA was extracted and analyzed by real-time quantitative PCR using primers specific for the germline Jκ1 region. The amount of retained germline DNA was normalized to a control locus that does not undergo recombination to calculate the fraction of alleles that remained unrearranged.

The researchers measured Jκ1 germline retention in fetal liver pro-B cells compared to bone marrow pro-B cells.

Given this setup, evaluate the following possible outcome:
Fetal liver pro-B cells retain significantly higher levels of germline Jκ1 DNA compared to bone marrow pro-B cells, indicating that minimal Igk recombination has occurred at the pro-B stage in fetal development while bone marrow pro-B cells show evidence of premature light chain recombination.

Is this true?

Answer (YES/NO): NO